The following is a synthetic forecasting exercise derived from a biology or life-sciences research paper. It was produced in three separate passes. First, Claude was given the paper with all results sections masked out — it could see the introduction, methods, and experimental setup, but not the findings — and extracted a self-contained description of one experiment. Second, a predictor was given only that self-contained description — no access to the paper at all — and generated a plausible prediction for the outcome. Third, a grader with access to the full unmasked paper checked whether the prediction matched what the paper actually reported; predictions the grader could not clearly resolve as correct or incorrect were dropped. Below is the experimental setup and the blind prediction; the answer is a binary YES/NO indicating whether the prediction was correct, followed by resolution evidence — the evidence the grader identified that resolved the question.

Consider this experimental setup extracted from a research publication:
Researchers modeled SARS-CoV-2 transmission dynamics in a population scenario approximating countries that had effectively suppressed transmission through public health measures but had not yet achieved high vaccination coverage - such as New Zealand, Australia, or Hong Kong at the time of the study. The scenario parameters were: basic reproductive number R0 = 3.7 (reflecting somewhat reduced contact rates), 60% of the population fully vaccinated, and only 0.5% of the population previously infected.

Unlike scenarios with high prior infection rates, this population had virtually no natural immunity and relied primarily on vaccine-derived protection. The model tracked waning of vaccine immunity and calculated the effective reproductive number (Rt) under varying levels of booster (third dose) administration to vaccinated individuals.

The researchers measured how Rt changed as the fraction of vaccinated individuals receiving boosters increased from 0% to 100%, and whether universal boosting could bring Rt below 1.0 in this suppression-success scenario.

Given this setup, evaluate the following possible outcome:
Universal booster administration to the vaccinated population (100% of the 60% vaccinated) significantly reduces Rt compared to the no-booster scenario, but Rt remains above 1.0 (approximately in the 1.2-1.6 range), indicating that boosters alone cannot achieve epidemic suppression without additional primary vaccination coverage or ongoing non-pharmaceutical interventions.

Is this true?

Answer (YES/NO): YES